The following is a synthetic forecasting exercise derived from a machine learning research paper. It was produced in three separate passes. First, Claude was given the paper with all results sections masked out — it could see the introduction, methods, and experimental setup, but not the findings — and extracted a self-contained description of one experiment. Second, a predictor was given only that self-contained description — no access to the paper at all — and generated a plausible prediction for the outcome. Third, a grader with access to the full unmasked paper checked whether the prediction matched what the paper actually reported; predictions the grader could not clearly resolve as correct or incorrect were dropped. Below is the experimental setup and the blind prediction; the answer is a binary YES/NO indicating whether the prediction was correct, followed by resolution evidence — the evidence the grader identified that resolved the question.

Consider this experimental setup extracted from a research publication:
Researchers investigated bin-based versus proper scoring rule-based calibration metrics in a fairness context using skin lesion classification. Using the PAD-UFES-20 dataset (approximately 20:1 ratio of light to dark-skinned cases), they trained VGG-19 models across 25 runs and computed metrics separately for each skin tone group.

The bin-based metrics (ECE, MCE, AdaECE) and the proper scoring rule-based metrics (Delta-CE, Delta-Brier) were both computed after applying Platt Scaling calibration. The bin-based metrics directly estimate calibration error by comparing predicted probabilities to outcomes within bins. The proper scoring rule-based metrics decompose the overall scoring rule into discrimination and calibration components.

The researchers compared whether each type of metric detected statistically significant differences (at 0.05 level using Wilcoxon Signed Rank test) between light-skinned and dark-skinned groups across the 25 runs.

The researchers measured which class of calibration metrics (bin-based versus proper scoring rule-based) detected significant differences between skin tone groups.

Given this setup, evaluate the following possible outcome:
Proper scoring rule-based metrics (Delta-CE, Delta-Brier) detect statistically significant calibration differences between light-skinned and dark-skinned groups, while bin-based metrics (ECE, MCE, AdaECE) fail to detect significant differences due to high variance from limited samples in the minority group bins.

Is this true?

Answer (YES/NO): NO